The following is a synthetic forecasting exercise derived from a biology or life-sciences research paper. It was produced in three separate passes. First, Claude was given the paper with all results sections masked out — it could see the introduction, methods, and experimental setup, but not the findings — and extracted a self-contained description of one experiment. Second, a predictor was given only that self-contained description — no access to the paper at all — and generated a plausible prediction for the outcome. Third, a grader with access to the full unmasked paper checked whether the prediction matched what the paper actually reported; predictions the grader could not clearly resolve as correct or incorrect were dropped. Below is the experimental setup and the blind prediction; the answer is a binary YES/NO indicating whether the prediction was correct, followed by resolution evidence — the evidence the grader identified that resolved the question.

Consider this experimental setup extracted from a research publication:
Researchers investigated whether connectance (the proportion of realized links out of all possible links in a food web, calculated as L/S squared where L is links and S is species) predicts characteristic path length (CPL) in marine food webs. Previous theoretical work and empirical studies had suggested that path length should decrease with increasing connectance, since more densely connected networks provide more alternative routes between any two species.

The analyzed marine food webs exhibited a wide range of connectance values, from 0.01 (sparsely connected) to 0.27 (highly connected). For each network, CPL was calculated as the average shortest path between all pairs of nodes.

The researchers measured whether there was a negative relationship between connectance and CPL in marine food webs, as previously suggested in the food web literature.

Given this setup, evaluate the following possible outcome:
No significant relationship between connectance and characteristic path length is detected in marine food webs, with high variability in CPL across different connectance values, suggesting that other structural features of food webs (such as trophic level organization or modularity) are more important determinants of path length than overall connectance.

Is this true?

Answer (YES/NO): YES